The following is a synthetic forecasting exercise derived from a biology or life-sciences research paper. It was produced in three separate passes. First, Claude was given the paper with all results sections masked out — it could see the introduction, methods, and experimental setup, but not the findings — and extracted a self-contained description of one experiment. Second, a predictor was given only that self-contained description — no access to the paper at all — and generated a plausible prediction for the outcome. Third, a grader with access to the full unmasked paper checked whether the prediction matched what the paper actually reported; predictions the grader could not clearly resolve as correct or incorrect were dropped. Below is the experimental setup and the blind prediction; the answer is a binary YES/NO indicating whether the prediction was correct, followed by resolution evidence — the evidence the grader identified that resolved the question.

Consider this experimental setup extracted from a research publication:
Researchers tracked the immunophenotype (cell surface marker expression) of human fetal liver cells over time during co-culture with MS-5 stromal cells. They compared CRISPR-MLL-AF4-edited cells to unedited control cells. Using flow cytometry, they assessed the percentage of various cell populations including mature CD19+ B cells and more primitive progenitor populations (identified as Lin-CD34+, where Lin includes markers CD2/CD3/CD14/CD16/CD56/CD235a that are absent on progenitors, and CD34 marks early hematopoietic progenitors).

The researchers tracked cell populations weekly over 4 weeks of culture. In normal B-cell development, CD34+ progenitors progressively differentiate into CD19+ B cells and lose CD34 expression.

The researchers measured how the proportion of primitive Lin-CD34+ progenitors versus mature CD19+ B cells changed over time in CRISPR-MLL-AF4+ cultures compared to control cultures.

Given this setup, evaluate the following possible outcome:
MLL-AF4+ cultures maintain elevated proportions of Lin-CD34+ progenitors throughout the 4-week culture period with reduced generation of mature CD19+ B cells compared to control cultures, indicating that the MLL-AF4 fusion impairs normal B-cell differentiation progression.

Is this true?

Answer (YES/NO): NO